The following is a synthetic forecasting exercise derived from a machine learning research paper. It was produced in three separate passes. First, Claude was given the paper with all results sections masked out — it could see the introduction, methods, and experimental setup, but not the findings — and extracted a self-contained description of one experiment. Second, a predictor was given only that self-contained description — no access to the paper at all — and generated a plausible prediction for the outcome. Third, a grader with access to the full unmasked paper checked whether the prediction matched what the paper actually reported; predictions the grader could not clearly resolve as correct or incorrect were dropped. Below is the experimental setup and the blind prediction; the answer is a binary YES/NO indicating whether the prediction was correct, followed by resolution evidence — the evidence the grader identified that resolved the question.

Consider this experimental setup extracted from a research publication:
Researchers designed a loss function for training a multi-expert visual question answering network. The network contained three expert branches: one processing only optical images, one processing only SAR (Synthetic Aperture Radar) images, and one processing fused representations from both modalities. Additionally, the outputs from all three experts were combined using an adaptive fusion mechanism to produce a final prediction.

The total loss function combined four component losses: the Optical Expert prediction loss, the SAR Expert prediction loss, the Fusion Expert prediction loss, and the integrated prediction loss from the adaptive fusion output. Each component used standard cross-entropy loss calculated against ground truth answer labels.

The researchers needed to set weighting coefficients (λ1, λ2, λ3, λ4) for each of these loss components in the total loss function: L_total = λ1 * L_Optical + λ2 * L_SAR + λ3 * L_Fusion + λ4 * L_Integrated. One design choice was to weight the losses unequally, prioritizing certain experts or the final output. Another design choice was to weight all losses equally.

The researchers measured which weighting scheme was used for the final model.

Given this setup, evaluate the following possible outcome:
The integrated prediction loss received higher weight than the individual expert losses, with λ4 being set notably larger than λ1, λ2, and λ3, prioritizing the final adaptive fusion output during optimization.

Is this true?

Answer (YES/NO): NO